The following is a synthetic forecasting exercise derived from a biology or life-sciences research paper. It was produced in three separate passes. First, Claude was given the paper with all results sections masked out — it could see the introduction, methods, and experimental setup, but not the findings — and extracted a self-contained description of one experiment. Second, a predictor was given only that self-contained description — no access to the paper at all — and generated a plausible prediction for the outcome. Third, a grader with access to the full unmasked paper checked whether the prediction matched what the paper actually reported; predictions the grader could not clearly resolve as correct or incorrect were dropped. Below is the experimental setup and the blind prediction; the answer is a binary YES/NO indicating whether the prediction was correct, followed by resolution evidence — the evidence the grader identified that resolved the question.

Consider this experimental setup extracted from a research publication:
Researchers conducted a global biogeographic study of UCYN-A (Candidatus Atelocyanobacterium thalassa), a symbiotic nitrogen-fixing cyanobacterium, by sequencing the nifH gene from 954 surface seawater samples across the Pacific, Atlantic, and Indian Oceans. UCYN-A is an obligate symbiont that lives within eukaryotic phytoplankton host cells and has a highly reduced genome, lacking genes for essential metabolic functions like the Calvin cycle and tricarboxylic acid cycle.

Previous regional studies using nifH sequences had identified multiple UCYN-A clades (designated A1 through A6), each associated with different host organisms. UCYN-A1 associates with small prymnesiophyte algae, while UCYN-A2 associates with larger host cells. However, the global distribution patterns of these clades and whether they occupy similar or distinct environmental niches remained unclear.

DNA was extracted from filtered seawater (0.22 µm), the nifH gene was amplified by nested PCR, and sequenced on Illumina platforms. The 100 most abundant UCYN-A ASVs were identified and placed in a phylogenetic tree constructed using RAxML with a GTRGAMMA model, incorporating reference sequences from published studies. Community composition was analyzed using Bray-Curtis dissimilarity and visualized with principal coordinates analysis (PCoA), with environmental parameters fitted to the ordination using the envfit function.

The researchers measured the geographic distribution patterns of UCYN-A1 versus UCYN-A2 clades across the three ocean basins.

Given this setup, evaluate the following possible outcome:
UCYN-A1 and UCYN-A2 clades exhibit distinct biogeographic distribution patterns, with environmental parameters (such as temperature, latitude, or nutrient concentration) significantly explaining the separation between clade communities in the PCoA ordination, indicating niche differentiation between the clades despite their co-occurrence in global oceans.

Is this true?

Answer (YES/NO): YES